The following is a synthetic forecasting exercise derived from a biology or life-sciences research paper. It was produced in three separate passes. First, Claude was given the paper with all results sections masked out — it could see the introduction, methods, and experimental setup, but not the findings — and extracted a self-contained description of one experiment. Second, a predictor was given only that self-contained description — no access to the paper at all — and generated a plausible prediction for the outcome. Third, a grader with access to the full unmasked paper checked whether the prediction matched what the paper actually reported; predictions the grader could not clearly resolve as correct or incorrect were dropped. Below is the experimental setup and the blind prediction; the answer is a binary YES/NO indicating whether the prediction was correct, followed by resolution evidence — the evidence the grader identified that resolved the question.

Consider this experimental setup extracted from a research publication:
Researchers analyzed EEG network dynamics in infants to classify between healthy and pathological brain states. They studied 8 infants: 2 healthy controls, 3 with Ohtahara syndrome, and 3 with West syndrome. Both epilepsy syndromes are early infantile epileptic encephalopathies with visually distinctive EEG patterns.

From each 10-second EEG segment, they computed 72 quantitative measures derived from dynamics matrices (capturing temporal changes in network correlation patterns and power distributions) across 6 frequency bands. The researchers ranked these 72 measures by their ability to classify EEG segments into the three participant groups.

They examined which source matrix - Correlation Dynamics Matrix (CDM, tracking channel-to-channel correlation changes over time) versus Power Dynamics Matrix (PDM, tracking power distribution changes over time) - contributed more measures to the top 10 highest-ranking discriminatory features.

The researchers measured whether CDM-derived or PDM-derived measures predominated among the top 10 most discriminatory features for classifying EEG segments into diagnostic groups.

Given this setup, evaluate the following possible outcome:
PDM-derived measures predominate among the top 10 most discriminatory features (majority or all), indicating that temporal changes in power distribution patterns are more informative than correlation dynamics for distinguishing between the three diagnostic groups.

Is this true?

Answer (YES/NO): NO